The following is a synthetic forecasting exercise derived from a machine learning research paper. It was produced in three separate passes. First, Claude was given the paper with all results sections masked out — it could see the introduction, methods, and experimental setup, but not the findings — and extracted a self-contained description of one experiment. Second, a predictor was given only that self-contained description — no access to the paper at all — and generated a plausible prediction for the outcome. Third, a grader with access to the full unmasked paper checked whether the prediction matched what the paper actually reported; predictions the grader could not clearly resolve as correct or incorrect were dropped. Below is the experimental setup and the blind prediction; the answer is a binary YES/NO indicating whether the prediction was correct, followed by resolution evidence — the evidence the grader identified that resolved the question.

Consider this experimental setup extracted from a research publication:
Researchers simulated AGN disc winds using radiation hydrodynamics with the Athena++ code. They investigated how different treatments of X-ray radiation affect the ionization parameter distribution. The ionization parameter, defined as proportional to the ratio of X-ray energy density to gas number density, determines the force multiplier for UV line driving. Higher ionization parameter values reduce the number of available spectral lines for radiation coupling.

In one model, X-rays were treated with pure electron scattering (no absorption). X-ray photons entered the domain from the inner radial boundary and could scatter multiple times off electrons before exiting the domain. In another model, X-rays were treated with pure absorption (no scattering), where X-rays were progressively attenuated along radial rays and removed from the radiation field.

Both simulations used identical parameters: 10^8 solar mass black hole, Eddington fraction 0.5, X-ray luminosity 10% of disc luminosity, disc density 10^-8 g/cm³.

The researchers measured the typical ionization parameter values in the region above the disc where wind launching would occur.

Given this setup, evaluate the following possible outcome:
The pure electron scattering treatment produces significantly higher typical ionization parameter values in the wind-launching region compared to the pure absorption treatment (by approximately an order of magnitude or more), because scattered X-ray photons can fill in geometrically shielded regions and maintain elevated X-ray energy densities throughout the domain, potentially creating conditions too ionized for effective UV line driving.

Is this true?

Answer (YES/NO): YES